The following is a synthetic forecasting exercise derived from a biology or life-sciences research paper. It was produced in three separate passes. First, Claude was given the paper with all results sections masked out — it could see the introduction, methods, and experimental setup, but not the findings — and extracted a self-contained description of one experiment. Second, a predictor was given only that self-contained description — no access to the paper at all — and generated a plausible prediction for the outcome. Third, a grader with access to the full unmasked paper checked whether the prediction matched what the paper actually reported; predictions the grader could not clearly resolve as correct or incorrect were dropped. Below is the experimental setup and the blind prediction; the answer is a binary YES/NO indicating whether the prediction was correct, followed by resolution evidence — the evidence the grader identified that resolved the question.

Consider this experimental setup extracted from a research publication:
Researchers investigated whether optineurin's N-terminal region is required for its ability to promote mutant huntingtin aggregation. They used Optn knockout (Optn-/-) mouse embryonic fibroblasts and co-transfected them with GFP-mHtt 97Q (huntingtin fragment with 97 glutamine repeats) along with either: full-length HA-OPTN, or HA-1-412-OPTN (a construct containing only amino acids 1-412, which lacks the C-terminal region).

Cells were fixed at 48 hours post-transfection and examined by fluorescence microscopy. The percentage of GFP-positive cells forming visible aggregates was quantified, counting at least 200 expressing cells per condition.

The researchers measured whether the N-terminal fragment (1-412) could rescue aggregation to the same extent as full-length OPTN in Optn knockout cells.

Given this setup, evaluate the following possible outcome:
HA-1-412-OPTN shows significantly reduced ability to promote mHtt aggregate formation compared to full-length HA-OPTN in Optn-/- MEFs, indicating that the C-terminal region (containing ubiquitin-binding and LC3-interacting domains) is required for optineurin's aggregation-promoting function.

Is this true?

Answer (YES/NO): YES